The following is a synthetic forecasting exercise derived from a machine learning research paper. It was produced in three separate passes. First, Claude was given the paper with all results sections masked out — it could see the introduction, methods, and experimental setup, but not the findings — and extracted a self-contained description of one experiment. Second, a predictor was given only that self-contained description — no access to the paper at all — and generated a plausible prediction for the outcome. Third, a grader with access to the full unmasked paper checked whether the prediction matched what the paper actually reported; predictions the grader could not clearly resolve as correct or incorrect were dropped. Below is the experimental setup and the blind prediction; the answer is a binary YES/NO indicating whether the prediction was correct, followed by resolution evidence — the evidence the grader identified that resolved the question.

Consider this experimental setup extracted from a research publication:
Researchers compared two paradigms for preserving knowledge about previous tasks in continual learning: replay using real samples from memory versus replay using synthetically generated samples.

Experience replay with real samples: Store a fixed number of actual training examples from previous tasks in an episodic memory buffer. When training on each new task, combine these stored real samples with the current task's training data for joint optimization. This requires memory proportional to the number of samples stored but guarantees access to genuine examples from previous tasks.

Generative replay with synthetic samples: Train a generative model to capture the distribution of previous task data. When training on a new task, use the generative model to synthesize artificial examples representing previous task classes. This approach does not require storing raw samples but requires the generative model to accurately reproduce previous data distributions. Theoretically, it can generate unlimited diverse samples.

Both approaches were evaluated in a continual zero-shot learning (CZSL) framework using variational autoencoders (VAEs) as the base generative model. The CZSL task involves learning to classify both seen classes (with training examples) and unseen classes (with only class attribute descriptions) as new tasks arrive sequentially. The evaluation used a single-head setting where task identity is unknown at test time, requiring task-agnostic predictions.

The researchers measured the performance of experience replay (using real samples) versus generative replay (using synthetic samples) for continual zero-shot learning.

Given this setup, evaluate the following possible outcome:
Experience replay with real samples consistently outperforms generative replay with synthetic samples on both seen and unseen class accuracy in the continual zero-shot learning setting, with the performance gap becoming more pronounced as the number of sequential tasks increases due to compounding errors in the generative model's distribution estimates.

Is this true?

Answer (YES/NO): NO